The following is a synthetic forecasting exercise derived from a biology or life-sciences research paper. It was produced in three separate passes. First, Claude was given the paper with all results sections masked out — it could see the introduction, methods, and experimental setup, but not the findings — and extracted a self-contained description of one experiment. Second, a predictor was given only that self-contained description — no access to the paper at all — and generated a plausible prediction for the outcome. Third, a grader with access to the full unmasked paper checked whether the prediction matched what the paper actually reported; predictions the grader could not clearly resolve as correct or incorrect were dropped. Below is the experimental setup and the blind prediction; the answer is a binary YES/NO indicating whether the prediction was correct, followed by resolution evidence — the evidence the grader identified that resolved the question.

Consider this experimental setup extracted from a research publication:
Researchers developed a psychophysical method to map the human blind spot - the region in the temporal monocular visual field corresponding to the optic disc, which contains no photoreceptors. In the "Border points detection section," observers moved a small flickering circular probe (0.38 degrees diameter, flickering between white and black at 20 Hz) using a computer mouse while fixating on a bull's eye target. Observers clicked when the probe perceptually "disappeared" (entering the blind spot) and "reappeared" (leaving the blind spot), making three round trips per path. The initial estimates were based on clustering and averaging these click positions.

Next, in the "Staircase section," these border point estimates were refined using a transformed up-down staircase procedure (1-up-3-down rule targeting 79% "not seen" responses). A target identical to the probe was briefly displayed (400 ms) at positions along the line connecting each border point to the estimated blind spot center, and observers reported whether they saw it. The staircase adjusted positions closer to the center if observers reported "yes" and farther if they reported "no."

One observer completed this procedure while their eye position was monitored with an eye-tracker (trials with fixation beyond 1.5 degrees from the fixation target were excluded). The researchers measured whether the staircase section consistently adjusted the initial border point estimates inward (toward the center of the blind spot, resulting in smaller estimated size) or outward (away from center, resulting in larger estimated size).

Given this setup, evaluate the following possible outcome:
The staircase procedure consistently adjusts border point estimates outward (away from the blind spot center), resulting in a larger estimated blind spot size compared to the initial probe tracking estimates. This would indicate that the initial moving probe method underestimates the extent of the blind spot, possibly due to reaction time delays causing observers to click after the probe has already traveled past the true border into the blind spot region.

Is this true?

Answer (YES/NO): NO